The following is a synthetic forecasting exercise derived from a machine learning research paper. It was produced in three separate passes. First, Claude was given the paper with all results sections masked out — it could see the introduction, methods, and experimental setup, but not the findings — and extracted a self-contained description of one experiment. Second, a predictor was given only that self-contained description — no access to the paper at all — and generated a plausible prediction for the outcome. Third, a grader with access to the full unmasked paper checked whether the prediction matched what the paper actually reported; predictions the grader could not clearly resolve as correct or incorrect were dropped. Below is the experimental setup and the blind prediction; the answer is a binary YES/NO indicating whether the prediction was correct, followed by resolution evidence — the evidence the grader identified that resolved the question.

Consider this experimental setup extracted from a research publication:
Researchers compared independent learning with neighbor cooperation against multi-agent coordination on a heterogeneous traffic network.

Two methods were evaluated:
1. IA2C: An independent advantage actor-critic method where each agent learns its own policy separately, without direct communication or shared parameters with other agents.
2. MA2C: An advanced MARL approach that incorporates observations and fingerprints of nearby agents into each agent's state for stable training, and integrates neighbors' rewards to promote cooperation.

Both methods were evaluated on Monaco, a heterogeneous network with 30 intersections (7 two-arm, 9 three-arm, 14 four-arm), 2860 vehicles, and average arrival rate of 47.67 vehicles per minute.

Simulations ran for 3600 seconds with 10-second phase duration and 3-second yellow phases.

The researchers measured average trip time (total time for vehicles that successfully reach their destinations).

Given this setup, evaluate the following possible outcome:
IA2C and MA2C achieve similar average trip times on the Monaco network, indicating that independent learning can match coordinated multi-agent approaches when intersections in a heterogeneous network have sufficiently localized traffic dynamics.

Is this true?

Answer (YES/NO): NO